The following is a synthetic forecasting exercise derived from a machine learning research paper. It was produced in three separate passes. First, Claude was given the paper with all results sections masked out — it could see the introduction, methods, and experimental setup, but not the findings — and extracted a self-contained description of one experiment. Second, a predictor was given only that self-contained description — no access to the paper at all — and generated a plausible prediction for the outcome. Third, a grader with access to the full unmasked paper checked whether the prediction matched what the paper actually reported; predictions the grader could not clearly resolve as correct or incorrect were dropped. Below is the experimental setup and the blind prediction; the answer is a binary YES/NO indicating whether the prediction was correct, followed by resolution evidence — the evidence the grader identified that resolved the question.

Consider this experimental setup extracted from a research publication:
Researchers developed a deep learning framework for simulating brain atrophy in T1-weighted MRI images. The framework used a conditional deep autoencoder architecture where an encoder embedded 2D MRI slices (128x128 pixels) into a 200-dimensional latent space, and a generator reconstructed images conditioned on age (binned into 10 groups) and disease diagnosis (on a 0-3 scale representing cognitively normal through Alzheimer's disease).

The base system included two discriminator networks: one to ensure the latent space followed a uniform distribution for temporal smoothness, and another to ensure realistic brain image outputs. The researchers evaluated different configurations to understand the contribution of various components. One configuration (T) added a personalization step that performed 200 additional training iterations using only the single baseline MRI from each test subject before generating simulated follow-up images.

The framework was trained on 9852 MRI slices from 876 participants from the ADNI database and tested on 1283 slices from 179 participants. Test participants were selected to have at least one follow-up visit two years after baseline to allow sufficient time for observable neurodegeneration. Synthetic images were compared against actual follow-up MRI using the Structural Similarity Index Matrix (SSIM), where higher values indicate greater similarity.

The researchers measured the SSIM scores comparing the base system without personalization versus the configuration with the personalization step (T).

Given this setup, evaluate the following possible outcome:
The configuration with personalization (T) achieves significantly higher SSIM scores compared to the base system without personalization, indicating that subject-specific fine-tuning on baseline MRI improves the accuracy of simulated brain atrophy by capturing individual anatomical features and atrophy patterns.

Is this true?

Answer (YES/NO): YES